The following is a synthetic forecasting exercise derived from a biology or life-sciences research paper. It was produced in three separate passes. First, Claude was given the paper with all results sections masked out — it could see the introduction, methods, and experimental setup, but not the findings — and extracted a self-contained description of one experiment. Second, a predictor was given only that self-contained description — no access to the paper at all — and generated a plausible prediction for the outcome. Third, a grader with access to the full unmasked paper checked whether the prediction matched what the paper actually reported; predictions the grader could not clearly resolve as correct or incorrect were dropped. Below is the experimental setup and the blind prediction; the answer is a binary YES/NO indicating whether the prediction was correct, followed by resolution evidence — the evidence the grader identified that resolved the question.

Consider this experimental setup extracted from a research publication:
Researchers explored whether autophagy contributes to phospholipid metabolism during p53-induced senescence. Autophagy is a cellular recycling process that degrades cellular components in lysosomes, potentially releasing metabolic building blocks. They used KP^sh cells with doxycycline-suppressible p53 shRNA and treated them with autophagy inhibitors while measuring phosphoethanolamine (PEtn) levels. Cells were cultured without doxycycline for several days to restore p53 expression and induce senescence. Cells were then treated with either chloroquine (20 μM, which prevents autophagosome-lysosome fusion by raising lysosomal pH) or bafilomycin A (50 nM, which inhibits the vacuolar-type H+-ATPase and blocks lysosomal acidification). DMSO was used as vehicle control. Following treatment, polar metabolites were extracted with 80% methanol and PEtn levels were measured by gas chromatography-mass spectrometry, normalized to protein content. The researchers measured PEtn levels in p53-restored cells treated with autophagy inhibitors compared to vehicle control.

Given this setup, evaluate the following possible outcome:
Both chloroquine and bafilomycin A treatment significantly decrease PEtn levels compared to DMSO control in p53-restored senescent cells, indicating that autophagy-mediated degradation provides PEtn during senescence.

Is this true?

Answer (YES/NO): YES